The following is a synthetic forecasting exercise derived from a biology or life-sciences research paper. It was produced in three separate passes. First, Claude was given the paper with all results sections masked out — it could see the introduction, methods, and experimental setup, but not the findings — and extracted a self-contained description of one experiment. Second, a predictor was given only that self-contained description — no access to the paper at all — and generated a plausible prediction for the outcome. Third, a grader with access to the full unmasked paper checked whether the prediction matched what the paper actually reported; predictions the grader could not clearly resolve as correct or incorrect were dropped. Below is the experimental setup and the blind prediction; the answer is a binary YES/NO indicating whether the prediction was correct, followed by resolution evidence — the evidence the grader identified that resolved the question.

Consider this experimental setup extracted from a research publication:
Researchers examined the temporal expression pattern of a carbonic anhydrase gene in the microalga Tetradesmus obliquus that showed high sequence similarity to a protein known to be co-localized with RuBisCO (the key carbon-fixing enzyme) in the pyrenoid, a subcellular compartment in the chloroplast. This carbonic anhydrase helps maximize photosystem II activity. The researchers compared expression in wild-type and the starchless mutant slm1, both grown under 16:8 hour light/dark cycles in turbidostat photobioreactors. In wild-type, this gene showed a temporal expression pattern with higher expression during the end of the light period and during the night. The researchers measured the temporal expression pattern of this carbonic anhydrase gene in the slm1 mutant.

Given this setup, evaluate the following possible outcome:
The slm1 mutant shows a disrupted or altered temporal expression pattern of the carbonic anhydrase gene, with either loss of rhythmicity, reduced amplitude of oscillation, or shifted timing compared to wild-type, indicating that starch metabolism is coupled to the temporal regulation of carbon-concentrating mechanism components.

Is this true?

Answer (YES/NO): YES